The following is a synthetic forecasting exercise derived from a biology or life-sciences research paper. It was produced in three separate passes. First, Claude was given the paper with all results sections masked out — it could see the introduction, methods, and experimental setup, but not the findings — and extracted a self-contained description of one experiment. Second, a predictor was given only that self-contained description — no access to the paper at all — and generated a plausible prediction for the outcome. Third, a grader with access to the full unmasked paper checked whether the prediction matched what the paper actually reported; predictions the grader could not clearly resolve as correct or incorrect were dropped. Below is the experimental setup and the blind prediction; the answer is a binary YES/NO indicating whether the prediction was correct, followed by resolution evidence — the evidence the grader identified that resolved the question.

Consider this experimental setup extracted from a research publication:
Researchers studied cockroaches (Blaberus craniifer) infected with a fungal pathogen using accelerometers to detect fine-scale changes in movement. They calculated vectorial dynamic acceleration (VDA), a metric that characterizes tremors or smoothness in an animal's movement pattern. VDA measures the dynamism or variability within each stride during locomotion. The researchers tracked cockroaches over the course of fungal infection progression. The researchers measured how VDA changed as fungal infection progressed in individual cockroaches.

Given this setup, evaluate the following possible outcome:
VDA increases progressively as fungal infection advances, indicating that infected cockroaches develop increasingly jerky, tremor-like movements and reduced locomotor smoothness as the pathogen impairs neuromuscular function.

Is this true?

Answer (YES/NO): NO